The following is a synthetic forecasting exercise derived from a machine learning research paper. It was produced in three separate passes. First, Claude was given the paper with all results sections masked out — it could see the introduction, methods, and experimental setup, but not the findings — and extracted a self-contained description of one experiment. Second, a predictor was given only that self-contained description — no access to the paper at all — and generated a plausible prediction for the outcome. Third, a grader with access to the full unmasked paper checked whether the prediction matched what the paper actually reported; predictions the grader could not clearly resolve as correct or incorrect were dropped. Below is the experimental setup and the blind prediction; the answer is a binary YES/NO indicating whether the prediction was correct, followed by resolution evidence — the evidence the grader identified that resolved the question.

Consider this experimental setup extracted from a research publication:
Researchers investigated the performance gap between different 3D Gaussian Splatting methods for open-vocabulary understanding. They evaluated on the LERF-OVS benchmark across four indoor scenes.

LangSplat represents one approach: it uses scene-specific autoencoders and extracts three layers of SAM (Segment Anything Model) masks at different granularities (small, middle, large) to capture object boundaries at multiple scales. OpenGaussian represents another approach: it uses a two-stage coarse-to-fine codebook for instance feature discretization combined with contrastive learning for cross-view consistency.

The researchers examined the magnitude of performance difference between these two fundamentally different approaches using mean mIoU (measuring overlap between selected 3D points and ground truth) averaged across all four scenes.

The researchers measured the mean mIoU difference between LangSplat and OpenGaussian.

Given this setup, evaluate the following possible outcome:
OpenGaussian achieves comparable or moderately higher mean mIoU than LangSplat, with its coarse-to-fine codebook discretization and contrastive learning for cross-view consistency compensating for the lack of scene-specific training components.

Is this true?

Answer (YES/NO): NO